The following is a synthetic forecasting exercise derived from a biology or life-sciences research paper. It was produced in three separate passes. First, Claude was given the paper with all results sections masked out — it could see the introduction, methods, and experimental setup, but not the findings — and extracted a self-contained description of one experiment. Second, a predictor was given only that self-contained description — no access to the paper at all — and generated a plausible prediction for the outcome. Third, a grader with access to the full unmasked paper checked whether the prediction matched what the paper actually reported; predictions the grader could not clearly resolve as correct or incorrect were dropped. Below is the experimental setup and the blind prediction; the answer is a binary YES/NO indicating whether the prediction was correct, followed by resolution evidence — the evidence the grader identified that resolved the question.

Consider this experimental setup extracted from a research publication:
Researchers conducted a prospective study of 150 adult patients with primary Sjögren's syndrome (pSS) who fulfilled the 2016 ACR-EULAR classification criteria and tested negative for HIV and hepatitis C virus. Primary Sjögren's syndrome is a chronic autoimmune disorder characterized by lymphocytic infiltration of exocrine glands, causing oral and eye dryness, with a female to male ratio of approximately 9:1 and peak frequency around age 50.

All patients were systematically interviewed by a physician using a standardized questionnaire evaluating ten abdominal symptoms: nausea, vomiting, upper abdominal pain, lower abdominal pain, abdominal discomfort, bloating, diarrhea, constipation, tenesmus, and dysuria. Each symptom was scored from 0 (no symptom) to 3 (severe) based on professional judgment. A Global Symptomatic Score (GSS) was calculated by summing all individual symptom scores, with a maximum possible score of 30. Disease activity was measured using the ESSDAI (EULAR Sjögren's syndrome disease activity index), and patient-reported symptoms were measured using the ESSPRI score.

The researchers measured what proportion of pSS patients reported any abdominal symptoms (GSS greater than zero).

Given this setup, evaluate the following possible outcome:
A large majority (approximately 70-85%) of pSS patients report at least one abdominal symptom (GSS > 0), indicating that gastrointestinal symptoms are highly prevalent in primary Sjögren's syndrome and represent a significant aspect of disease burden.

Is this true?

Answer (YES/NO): NO